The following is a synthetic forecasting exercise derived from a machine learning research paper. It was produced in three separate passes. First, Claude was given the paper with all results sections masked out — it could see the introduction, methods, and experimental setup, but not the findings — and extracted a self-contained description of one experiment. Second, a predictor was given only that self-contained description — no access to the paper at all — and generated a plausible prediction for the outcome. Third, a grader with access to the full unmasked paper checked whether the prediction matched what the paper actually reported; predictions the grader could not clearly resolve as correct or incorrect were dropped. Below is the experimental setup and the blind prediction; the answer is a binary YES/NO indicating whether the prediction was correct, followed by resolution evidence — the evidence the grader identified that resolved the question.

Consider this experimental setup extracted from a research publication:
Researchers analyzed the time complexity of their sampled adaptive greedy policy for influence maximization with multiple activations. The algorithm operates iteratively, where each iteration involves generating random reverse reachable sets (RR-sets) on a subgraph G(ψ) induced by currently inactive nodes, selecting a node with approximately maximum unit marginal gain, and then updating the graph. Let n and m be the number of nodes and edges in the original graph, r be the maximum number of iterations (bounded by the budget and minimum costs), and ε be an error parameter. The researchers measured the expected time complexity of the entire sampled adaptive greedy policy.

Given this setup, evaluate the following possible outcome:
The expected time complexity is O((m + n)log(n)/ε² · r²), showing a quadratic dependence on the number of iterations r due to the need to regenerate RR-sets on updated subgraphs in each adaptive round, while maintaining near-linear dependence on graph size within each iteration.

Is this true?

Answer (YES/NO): NO